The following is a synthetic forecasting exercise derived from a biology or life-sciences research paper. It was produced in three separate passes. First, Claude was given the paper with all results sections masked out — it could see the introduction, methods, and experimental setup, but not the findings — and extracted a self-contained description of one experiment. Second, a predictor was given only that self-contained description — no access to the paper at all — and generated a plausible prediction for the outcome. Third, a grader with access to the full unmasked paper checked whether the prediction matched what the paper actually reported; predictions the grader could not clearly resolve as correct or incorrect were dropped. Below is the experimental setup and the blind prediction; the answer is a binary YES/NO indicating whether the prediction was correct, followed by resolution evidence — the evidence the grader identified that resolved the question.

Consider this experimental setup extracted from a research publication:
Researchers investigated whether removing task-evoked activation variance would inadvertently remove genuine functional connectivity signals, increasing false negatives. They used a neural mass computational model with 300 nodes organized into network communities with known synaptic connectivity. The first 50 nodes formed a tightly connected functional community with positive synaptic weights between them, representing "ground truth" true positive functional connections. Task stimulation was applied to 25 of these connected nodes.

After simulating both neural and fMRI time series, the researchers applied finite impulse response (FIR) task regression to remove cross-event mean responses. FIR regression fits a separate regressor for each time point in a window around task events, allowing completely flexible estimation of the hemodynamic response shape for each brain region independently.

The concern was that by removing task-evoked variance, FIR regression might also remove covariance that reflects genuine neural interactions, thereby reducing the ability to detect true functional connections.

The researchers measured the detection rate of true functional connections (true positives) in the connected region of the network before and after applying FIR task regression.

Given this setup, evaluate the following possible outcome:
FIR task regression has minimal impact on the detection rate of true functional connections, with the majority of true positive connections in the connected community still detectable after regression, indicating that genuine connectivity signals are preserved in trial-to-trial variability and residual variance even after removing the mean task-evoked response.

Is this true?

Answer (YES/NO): YES